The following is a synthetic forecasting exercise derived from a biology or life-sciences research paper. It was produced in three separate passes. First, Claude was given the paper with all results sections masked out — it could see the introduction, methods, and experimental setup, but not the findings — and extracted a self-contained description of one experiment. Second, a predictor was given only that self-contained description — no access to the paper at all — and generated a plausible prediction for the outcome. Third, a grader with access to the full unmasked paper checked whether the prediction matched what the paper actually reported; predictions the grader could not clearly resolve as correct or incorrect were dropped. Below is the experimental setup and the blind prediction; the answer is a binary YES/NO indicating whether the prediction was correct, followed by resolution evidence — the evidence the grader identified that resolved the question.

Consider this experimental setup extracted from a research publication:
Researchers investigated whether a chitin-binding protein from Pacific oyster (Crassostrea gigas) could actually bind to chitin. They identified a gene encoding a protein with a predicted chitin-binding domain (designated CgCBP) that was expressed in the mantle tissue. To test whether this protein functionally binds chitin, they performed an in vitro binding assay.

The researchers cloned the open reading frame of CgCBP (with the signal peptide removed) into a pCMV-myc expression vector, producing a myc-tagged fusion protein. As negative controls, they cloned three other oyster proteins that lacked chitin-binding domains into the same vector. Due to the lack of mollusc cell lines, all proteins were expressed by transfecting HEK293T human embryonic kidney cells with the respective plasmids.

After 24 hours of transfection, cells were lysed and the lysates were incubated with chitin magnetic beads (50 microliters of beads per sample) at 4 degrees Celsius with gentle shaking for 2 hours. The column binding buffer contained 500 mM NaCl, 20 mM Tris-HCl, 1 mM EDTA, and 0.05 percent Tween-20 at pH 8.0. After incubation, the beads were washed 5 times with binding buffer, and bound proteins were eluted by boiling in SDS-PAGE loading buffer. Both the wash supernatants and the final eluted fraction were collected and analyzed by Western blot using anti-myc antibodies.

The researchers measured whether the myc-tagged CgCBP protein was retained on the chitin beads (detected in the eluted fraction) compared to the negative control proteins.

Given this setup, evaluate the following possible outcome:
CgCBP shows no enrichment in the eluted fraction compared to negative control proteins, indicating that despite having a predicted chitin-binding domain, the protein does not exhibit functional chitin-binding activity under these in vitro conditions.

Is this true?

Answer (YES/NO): NO